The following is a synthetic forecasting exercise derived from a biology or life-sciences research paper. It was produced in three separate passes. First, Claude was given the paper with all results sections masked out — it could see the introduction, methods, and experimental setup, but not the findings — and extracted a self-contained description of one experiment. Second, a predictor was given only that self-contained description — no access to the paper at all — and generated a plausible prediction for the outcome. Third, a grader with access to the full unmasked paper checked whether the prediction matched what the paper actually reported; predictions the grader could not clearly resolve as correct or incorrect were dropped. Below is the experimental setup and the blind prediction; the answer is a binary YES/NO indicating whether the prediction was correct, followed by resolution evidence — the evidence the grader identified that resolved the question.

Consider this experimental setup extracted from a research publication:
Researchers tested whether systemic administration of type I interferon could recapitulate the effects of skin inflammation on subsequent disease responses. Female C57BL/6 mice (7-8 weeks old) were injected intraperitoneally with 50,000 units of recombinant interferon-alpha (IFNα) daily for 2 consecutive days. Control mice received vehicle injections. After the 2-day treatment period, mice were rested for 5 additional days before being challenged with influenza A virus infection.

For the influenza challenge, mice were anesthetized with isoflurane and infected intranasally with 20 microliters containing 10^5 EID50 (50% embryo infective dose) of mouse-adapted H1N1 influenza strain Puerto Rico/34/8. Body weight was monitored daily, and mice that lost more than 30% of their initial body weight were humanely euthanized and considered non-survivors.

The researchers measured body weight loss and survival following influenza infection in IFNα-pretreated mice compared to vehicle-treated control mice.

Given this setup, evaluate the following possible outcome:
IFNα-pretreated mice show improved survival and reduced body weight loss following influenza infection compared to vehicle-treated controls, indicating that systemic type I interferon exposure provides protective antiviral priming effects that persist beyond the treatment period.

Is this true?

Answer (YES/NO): NO